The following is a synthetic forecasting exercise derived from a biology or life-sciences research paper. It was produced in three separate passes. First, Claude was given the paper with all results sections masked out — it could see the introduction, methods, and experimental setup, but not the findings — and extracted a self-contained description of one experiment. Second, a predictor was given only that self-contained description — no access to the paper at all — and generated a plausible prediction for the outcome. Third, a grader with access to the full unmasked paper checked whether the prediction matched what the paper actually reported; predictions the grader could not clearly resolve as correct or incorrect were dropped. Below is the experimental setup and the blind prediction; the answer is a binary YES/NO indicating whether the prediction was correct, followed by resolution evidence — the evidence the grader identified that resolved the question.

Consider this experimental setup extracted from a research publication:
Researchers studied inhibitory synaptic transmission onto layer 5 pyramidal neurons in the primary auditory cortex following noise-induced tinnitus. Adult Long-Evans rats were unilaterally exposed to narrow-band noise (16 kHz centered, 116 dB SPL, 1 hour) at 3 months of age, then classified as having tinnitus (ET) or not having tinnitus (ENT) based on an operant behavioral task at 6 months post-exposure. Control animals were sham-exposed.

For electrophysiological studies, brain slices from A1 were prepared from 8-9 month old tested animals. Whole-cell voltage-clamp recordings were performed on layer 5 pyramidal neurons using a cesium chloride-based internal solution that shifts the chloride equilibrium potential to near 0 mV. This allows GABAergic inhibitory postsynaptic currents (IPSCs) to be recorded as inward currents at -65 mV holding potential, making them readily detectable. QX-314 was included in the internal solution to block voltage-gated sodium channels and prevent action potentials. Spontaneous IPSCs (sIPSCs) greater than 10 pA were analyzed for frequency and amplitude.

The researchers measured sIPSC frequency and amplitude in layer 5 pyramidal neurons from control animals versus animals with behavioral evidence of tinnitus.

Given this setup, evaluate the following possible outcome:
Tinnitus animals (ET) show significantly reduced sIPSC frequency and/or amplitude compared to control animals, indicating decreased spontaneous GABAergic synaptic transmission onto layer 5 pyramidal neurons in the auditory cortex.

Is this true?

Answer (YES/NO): YES